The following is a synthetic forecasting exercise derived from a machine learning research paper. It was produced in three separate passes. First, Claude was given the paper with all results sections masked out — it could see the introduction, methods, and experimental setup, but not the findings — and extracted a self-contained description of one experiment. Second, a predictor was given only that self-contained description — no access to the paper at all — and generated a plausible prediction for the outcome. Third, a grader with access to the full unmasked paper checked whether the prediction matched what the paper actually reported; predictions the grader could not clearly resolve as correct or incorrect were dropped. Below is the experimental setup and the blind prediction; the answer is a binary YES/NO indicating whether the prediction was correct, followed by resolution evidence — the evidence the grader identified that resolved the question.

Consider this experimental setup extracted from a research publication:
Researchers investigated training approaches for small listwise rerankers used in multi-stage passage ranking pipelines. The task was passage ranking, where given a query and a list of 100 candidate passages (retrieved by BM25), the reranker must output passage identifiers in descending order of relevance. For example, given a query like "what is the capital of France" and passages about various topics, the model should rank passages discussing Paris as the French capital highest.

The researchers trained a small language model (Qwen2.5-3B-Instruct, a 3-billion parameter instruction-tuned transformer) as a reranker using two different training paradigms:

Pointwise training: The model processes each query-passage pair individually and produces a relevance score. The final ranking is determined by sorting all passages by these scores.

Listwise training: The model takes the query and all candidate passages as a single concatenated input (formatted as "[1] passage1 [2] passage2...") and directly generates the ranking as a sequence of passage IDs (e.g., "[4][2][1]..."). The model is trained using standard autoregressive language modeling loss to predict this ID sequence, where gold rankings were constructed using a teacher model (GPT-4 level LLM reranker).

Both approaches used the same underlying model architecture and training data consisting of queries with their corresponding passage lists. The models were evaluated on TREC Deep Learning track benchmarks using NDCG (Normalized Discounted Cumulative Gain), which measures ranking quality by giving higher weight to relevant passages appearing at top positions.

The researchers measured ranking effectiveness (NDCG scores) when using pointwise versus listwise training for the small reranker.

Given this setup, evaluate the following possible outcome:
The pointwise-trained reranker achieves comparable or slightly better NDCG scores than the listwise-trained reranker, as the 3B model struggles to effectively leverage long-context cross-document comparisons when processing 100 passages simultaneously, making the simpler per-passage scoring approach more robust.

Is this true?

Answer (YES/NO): NO